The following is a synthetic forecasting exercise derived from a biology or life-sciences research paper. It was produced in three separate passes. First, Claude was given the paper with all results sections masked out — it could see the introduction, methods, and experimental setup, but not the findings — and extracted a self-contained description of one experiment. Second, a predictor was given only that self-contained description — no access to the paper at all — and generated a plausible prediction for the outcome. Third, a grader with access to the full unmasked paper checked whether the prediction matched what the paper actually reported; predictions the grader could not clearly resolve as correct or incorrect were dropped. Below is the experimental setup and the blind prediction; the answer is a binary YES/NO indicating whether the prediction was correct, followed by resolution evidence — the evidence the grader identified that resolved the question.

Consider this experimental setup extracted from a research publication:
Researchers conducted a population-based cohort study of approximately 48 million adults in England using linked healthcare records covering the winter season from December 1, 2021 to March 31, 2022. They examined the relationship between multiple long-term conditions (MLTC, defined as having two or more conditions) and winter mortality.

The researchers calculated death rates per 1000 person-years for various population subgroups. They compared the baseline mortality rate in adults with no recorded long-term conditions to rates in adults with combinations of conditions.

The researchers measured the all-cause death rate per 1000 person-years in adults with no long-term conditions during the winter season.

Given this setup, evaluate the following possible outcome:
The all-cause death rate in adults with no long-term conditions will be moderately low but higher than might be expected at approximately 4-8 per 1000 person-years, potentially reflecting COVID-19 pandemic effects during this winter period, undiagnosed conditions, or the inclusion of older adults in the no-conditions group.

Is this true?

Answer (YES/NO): NO